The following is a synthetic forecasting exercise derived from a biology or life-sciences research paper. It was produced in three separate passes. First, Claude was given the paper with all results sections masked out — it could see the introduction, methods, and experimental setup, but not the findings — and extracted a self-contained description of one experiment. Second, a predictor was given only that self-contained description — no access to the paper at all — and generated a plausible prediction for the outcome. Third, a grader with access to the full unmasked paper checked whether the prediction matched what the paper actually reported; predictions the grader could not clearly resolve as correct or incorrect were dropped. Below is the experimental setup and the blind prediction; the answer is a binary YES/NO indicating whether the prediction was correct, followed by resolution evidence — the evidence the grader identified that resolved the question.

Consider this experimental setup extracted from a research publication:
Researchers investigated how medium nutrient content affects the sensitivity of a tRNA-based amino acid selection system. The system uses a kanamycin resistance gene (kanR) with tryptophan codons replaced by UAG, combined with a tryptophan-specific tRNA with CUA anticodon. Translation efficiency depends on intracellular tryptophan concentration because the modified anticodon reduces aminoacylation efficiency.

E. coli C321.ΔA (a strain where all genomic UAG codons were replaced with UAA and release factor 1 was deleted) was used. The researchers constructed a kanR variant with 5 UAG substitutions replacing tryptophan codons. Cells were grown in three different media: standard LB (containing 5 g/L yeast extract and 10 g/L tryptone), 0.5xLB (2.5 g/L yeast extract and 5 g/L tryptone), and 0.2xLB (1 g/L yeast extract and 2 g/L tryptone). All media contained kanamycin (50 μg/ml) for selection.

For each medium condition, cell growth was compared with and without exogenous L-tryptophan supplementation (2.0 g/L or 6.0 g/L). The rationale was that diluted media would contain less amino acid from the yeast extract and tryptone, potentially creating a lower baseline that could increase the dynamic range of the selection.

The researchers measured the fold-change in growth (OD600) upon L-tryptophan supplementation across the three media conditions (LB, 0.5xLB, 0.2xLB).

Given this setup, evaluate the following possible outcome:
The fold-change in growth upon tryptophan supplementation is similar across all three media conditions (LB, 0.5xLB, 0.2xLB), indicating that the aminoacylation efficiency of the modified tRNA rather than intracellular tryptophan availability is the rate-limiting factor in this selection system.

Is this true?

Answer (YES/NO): NO